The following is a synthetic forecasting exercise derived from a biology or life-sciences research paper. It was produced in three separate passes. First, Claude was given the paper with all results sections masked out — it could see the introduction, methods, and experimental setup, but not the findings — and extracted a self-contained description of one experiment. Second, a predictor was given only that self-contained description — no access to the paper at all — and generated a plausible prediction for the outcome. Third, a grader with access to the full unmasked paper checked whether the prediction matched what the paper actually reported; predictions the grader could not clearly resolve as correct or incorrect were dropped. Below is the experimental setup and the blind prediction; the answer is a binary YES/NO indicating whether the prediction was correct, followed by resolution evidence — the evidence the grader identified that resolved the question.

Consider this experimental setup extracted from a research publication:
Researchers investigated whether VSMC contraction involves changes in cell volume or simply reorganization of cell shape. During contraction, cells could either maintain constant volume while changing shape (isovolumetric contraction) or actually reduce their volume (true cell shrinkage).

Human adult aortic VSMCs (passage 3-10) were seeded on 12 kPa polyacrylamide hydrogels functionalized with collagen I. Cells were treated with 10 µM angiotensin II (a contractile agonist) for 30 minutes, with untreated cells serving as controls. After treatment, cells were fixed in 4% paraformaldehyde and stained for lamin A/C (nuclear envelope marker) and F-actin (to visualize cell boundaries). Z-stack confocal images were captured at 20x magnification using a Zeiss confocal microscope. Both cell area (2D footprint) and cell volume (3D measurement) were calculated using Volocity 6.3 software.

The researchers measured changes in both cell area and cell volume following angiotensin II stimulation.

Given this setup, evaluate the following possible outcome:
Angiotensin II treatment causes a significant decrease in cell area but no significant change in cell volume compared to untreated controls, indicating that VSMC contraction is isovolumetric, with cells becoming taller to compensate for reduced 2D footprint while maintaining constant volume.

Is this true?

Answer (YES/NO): YES